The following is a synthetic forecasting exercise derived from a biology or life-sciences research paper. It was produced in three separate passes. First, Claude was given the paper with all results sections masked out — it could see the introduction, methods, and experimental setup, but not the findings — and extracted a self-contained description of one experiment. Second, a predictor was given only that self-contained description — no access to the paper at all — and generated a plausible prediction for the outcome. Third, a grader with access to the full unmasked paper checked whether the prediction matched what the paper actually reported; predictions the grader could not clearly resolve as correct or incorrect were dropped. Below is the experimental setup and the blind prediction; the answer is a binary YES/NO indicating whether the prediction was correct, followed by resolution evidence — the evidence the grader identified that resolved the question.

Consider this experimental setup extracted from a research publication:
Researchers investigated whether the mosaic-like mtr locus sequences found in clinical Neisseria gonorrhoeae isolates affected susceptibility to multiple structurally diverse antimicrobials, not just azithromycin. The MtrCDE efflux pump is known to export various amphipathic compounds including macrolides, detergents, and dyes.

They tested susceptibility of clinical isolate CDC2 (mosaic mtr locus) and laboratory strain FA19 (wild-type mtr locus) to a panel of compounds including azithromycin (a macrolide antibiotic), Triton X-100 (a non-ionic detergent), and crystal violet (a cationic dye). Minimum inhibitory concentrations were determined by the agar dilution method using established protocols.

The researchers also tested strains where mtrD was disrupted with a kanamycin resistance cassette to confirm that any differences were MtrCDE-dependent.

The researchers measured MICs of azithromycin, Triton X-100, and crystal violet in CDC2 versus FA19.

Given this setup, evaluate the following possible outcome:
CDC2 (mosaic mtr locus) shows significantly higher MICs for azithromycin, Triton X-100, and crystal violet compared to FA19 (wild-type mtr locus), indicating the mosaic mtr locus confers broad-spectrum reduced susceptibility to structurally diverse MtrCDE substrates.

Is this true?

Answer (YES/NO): YES